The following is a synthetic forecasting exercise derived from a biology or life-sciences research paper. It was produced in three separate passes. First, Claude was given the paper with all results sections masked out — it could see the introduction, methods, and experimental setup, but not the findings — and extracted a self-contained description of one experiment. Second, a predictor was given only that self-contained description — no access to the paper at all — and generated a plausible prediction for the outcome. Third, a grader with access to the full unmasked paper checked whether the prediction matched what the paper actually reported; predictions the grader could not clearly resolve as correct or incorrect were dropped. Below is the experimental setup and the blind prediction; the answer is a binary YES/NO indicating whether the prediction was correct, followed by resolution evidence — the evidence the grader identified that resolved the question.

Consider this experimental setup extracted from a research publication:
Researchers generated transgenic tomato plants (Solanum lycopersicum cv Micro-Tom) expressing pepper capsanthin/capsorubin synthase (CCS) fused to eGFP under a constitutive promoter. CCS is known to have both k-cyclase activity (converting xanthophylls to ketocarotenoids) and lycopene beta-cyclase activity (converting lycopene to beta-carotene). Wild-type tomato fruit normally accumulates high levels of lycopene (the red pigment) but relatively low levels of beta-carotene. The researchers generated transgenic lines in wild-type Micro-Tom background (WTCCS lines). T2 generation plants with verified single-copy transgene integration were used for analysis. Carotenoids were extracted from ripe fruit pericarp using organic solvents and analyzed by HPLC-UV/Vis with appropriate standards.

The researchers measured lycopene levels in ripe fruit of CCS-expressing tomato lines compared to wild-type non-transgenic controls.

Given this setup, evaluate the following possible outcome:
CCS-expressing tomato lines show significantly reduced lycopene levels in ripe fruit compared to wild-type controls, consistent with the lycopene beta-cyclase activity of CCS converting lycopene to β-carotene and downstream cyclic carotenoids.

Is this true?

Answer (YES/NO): YES